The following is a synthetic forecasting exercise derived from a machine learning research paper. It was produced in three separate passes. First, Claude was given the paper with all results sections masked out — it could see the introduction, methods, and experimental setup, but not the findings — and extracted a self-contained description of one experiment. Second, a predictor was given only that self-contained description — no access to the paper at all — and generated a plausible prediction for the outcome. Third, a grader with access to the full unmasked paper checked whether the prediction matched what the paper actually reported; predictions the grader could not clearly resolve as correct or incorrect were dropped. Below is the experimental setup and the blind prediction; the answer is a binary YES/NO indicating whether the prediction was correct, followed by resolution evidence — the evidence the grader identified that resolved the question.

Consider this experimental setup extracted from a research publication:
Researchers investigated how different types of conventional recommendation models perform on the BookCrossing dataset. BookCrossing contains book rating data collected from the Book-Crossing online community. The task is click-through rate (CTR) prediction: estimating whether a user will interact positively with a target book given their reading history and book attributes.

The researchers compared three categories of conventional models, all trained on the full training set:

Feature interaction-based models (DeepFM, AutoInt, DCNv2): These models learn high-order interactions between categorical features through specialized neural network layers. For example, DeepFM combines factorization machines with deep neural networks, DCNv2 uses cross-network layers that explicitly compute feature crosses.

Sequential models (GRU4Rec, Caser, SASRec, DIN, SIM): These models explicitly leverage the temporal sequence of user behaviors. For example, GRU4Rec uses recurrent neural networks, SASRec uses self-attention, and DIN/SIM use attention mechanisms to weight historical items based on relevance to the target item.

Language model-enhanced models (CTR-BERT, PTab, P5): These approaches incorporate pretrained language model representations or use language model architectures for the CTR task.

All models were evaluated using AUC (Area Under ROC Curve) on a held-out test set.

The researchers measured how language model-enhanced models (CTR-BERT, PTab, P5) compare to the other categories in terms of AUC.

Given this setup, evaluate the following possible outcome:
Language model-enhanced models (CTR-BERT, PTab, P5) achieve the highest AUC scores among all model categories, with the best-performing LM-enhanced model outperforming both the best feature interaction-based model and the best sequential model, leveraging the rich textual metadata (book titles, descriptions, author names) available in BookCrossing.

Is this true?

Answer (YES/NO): NO